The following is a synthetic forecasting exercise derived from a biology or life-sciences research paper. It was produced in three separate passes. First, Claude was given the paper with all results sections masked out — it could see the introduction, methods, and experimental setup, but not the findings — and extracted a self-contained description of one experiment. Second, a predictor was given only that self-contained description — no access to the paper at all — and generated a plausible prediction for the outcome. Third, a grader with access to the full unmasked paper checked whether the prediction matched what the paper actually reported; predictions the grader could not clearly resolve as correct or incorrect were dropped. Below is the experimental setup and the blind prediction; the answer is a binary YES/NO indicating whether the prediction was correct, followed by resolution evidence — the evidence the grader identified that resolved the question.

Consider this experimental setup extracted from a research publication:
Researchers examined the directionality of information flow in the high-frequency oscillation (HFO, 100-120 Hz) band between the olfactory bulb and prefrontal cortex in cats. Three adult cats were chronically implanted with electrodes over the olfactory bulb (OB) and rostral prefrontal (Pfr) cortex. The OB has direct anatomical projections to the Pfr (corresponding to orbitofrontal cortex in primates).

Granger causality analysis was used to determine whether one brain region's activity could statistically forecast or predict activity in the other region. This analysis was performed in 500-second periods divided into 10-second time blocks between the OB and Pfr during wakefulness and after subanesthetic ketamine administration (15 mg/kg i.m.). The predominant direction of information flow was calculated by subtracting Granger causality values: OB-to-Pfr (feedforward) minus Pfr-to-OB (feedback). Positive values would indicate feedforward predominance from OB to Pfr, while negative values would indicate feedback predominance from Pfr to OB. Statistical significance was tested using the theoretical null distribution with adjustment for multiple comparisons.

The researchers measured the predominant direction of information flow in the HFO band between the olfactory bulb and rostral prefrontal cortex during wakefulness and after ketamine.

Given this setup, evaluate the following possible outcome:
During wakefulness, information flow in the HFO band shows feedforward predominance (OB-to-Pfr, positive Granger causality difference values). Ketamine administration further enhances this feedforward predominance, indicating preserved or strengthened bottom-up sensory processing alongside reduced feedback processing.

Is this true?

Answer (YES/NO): NO